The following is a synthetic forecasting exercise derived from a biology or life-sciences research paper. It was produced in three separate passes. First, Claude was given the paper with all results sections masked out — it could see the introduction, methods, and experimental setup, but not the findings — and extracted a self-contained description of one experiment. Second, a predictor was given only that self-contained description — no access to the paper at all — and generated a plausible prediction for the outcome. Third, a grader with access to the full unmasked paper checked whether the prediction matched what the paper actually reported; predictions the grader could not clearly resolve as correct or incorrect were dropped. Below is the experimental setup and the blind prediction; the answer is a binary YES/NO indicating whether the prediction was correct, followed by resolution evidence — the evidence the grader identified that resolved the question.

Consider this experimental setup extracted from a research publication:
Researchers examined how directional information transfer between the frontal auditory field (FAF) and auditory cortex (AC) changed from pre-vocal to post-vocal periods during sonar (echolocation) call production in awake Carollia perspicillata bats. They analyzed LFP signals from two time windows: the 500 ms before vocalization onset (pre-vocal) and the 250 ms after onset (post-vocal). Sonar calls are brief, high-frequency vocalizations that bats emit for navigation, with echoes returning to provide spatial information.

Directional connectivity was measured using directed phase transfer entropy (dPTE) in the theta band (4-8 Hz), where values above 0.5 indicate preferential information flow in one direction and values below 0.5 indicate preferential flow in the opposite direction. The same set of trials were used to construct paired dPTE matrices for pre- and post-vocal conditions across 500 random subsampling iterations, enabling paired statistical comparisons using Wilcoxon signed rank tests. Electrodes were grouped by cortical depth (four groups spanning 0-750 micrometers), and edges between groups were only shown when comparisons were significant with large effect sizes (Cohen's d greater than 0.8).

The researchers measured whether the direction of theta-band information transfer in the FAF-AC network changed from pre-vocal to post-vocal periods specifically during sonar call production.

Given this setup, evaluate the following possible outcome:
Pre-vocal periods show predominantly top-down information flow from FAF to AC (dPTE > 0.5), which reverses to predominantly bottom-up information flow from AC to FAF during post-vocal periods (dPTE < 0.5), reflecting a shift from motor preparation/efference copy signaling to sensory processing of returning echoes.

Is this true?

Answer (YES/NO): NO